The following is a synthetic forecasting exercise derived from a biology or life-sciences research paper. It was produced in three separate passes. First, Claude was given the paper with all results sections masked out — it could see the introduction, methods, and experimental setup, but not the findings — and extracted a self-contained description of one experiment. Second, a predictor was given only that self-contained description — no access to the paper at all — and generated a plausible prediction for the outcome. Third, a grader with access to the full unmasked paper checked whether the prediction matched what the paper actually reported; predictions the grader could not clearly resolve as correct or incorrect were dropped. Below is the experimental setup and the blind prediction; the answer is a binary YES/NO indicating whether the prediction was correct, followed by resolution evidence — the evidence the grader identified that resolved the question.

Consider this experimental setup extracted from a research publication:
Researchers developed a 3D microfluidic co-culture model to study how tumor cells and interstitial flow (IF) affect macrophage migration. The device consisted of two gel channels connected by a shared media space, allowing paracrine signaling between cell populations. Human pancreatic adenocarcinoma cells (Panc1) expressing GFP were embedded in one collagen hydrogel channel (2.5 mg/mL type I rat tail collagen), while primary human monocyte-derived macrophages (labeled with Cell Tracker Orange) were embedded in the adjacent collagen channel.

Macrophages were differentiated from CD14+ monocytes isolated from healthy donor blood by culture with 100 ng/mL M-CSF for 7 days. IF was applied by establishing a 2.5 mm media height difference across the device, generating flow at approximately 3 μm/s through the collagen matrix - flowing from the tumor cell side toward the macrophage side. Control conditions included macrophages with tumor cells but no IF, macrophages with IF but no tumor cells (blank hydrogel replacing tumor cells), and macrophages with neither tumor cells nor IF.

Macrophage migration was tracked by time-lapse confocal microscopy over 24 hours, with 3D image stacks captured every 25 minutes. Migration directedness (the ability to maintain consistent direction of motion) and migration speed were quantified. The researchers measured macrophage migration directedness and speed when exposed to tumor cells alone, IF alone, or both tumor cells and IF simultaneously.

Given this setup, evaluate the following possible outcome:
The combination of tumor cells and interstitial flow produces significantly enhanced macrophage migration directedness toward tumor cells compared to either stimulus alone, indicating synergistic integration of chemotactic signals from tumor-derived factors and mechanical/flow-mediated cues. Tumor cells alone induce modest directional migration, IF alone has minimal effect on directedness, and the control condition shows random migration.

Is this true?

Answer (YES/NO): NO